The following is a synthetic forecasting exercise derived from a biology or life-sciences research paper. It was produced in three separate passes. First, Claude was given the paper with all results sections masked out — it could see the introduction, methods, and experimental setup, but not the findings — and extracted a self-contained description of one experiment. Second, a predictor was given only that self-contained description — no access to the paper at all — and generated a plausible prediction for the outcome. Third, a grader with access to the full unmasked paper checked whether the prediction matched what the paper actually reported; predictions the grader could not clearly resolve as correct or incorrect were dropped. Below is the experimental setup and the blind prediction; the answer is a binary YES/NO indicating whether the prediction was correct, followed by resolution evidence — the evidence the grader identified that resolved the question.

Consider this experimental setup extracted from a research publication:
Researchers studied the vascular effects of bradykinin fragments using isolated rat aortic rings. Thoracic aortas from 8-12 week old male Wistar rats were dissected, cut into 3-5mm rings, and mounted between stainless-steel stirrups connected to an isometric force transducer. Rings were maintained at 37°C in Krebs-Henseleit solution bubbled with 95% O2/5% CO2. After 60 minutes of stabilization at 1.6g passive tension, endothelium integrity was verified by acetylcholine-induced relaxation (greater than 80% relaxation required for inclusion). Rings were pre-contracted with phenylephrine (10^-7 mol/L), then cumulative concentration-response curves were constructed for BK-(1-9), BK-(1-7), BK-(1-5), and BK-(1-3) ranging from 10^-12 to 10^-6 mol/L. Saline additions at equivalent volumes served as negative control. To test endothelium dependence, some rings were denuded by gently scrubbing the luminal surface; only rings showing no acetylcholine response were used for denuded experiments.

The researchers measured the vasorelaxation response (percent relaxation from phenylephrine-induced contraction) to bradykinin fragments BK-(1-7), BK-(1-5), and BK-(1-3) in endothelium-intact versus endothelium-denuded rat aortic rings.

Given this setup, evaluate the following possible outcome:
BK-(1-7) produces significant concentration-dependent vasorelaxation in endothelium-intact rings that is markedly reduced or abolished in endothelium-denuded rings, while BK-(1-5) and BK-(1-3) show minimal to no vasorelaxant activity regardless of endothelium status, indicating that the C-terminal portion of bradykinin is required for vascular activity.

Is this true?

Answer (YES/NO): NO